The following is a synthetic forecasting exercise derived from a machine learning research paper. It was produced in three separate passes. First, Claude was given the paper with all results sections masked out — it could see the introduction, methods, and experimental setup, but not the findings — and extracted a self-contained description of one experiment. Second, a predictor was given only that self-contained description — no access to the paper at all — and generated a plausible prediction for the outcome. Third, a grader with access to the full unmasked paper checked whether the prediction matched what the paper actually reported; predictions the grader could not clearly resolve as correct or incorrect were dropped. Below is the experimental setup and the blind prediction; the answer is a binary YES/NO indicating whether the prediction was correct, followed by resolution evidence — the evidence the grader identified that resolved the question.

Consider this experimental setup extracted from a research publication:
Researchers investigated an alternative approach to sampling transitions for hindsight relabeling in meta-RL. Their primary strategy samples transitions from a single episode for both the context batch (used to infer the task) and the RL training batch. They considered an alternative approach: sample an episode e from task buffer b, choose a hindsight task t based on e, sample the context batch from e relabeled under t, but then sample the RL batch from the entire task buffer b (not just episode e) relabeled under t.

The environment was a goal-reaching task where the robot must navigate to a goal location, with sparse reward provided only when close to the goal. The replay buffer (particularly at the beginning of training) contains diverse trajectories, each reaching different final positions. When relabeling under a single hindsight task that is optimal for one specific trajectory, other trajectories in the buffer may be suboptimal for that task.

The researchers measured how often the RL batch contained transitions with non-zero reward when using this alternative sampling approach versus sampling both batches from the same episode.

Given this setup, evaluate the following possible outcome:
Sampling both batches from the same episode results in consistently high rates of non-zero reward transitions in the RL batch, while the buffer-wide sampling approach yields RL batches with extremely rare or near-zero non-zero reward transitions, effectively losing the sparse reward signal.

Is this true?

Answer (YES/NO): YES